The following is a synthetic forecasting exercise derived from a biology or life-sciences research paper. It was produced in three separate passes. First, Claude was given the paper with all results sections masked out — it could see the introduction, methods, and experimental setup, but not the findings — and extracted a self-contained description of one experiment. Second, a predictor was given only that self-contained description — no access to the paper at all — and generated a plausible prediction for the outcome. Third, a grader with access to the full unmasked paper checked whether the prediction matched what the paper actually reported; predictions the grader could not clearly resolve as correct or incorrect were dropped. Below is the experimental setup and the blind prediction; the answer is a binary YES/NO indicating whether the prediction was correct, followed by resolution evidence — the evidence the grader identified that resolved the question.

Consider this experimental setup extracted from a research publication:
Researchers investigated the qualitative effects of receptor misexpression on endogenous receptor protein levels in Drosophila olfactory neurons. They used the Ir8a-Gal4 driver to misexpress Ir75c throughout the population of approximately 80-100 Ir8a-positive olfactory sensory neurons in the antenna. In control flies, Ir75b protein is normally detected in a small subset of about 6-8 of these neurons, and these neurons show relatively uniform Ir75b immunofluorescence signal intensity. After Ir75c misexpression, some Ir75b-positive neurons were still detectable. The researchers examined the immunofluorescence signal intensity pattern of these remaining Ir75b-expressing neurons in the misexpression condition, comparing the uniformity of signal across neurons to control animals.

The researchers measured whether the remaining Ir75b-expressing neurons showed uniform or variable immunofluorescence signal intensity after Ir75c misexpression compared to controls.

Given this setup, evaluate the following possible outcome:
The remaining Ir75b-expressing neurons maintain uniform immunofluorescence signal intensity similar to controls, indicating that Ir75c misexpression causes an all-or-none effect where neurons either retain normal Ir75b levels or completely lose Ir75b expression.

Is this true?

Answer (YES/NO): NO